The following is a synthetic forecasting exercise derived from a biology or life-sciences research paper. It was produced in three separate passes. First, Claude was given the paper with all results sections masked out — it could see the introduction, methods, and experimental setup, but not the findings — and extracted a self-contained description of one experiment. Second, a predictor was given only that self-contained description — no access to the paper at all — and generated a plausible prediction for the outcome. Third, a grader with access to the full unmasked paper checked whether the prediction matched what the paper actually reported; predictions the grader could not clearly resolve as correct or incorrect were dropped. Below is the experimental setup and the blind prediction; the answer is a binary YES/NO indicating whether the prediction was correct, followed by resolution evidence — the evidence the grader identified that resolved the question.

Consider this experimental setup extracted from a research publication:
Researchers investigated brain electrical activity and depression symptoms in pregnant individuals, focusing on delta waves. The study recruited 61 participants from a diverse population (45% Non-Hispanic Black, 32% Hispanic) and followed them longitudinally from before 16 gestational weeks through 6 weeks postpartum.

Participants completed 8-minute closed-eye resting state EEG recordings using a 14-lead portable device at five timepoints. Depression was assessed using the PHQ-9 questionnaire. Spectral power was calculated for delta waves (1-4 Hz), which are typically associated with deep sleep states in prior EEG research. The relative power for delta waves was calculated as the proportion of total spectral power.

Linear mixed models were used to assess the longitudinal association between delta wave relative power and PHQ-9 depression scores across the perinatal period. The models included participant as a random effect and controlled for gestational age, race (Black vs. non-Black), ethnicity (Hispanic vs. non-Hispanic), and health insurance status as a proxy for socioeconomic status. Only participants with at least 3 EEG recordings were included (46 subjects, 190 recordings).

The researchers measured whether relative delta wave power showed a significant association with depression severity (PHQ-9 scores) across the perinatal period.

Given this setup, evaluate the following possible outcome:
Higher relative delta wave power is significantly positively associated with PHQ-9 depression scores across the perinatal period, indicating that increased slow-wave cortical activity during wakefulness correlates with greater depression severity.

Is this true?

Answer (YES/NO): NO